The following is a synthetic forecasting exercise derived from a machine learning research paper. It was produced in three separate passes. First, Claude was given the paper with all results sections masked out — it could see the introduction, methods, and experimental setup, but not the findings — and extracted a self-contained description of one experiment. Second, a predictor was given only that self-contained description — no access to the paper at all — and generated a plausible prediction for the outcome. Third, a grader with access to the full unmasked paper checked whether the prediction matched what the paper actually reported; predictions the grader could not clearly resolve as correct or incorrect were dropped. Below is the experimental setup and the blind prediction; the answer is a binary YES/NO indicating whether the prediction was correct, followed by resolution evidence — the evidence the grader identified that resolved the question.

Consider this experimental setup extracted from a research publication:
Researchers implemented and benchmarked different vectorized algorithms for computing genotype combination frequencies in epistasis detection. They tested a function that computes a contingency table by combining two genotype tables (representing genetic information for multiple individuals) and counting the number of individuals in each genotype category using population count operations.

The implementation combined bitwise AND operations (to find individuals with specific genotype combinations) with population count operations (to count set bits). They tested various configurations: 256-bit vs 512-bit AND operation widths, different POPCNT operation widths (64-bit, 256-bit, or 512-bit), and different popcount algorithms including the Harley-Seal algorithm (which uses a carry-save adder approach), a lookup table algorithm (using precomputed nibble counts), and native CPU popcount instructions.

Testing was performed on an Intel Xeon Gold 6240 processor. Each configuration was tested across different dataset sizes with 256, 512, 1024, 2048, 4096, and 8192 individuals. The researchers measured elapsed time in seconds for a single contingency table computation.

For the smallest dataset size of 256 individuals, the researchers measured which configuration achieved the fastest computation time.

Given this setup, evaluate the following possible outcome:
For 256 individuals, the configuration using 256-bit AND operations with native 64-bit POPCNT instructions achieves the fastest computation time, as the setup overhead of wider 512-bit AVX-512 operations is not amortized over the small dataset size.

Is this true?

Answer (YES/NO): YES